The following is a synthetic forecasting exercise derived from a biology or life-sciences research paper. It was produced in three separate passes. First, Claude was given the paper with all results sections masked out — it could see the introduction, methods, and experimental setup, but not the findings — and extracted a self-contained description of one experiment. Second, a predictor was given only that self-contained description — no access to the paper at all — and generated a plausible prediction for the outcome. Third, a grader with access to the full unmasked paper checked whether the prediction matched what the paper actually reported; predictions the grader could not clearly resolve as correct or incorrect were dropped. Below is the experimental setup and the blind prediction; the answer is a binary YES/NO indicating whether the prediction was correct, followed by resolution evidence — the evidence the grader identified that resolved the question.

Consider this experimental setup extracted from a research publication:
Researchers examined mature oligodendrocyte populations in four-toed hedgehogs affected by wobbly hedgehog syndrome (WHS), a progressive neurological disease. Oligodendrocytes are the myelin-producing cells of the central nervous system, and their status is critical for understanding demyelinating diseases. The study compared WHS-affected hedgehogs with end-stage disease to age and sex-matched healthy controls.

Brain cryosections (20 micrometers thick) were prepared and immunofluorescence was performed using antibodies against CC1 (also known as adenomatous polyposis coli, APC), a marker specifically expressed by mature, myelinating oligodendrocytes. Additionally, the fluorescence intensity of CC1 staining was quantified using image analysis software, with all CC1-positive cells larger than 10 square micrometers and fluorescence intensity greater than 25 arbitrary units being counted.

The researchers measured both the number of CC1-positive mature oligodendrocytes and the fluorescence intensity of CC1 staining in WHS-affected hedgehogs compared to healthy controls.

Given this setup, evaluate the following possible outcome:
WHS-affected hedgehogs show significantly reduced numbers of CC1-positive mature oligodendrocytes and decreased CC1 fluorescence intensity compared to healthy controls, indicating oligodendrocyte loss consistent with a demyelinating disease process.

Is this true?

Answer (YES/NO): NO